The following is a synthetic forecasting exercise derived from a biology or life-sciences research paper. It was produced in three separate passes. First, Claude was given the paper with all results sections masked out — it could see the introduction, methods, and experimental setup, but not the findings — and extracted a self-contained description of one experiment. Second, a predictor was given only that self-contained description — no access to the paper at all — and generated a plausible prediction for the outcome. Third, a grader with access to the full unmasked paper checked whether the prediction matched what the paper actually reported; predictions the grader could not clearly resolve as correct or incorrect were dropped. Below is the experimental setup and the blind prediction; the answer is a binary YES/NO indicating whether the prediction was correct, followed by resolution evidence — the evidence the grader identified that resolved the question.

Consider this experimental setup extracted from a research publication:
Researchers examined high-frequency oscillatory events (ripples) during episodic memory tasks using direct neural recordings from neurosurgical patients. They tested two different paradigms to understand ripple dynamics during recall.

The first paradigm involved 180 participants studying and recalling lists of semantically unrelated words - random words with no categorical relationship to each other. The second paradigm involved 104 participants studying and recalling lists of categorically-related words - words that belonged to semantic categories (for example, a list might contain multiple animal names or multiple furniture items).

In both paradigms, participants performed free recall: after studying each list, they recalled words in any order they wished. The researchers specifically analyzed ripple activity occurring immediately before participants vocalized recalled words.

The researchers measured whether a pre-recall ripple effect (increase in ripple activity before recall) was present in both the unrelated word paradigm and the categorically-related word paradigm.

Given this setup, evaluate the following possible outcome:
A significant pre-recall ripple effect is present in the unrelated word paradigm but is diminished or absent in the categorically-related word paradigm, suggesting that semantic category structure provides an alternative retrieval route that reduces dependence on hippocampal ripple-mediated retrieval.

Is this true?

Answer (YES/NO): NO